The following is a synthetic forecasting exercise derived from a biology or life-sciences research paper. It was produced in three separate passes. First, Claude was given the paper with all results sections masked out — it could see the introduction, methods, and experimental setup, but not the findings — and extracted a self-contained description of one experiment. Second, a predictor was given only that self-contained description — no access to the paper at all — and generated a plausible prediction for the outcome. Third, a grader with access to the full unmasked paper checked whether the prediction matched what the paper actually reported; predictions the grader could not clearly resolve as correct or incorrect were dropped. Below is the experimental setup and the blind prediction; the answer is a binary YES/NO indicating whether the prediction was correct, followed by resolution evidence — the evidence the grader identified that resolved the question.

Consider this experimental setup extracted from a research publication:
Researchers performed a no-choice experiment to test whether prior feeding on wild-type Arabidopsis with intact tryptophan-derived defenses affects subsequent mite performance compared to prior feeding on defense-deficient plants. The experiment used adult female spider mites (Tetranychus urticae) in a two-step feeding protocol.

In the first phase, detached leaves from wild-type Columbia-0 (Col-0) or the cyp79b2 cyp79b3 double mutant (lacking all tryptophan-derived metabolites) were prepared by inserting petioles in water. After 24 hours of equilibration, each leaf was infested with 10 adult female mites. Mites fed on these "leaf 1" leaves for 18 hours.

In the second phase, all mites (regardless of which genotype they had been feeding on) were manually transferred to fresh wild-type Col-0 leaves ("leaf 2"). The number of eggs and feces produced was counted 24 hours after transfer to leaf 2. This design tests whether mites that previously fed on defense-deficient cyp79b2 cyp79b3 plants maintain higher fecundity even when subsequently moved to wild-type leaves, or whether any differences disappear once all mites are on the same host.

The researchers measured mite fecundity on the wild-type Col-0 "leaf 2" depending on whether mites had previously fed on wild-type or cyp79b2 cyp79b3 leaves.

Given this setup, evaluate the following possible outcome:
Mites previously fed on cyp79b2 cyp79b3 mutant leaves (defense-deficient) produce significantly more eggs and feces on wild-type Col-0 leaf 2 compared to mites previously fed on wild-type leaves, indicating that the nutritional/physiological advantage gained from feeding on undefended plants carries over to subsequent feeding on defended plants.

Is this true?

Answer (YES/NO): NO